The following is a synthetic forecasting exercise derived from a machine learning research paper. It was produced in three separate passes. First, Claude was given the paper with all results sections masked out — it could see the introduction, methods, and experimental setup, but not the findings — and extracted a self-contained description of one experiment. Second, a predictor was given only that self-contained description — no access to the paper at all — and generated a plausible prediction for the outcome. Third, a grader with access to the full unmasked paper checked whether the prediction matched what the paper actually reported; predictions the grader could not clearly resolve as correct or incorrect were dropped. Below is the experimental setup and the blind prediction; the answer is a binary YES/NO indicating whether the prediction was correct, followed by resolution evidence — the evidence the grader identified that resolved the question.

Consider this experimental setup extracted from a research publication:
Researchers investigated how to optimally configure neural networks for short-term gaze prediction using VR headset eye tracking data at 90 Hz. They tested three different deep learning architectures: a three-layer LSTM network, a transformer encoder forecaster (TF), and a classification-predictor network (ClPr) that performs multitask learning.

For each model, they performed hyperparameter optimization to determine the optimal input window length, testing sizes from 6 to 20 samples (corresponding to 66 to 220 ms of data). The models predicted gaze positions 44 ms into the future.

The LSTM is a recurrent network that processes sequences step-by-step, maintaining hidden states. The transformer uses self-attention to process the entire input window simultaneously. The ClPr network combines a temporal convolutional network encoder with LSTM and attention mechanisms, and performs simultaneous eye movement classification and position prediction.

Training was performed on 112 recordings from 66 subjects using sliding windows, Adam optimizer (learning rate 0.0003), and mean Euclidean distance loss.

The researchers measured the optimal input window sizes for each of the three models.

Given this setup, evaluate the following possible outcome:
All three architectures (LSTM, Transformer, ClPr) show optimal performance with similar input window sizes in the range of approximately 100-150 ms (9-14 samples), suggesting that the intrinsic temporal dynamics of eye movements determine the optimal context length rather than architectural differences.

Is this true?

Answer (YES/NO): NO